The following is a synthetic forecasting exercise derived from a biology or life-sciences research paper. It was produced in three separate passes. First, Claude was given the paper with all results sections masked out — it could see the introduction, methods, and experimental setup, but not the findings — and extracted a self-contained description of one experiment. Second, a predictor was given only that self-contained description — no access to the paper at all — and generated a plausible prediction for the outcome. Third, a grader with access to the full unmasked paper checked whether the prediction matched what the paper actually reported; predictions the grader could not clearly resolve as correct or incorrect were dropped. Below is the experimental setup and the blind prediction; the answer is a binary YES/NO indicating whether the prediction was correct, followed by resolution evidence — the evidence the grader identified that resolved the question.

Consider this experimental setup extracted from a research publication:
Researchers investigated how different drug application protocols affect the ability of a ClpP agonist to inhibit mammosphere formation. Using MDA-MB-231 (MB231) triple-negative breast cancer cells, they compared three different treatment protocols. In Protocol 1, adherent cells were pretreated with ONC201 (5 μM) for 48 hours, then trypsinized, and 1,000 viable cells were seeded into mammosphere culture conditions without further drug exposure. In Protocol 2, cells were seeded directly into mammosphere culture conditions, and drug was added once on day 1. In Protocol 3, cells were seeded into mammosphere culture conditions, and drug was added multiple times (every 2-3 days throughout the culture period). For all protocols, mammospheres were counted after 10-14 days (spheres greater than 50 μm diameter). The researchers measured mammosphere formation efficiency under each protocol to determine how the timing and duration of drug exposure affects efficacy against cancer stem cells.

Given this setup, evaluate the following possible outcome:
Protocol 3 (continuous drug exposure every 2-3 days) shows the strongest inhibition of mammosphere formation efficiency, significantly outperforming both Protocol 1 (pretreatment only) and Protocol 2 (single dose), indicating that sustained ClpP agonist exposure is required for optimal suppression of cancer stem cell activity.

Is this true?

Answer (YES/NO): NO